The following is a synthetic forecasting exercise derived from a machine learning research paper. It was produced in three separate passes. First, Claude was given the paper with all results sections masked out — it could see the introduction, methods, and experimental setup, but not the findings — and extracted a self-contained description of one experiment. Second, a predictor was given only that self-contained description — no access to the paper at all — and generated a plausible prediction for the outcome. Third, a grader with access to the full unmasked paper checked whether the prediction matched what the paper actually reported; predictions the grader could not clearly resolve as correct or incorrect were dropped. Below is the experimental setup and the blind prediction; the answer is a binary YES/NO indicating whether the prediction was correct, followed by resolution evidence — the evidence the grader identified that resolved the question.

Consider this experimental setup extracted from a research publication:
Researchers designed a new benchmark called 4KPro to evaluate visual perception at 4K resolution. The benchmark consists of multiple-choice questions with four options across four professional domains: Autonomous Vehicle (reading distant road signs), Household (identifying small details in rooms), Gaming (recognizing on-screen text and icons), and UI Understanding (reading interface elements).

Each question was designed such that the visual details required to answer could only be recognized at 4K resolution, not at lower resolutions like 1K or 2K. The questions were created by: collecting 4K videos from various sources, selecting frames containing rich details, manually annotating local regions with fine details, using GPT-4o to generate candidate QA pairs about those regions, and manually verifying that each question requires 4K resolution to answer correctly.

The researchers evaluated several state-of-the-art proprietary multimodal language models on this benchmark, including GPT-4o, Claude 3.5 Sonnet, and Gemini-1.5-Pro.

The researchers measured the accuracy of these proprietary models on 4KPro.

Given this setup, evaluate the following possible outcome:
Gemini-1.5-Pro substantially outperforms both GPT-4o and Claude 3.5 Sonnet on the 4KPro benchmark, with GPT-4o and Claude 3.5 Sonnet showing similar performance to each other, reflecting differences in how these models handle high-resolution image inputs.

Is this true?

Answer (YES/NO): NO